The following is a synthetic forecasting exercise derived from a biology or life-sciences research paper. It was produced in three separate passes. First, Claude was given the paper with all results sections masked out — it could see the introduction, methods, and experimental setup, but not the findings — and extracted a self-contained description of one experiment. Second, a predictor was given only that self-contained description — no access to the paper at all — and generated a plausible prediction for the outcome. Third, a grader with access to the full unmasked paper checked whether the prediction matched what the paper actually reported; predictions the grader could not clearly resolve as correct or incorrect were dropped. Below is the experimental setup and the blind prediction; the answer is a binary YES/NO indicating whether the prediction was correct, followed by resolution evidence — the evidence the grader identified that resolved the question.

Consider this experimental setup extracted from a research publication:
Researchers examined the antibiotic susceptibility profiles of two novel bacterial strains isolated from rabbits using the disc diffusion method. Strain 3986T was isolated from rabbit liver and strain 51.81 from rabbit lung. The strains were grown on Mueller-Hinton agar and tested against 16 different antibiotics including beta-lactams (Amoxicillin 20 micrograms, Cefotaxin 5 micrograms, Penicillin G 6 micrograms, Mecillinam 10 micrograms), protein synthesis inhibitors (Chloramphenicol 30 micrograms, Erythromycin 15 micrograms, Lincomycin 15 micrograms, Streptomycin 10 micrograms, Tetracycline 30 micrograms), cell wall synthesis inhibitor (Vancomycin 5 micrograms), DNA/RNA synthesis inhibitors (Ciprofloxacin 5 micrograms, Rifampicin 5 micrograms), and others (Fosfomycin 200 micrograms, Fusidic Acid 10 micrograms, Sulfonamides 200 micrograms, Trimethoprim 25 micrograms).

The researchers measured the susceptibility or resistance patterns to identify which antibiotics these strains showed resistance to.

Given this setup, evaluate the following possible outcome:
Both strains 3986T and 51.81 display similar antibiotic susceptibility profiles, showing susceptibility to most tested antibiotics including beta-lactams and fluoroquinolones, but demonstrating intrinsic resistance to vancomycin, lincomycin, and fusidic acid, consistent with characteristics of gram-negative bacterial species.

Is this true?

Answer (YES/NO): NO